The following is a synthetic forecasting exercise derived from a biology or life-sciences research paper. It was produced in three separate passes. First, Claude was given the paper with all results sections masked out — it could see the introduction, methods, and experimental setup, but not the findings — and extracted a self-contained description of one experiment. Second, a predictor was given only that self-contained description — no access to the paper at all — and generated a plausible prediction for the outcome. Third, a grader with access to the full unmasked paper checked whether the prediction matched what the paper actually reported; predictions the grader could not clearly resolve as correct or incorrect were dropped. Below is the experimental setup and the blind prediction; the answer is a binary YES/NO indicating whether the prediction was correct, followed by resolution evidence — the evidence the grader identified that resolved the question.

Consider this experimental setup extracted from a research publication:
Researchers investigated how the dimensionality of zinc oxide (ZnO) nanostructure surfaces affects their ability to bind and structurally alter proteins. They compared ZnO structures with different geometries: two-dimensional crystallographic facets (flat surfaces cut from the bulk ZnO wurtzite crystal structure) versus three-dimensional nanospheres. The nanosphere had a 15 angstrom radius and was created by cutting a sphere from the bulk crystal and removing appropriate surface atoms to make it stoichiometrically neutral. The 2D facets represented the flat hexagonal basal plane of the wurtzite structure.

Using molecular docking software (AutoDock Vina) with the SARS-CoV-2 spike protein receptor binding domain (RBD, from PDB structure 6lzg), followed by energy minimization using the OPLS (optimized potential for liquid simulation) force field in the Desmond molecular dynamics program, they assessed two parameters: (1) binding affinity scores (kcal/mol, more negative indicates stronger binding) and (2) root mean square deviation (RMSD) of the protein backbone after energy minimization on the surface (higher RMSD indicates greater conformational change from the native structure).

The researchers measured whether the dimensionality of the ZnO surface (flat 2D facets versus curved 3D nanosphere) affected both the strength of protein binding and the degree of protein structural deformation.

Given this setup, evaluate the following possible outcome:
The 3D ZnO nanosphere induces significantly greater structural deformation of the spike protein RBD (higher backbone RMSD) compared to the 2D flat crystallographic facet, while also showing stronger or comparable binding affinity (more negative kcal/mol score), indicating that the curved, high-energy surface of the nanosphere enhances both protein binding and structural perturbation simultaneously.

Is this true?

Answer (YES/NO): NO